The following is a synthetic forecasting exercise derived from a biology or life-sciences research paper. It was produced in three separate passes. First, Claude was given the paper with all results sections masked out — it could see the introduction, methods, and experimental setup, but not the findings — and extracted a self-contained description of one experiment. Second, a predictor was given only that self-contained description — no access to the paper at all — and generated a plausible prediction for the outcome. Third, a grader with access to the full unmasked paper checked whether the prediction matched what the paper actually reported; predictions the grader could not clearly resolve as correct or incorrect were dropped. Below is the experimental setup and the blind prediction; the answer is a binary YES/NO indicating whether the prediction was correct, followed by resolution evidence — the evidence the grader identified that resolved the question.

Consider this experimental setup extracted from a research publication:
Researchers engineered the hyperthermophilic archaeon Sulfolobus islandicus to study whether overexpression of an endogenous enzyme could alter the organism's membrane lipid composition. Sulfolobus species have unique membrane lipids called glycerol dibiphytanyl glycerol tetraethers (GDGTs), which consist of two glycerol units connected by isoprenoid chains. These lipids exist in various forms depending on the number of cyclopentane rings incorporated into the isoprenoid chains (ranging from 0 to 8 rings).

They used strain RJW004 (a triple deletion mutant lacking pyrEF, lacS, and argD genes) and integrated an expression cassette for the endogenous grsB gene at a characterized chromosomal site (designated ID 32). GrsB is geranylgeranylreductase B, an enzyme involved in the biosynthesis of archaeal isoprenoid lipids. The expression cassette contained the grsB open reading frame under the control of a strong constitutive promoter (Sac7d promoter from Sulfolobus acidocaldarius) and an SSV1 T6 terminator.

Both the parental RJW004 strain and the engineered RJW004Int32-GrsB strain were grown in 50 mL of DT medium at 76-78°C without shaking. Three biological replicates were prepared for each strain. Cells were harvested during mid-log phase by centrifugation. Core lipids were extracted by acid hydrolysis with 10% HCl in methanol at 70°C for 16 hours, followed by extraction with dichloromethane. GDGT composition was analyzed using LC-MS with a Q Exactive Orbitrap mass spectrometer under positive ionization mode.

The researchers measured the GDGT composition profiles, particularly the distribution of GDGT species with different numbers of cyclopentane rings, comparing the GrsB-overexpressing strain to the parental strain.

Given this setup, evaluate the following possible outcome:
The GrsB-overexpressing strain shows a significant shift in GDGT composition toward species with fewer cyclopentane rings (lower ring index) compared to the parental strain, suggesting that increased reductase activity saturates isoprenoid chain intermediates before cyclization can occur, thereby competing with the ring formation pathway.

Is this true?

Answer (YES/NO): NO